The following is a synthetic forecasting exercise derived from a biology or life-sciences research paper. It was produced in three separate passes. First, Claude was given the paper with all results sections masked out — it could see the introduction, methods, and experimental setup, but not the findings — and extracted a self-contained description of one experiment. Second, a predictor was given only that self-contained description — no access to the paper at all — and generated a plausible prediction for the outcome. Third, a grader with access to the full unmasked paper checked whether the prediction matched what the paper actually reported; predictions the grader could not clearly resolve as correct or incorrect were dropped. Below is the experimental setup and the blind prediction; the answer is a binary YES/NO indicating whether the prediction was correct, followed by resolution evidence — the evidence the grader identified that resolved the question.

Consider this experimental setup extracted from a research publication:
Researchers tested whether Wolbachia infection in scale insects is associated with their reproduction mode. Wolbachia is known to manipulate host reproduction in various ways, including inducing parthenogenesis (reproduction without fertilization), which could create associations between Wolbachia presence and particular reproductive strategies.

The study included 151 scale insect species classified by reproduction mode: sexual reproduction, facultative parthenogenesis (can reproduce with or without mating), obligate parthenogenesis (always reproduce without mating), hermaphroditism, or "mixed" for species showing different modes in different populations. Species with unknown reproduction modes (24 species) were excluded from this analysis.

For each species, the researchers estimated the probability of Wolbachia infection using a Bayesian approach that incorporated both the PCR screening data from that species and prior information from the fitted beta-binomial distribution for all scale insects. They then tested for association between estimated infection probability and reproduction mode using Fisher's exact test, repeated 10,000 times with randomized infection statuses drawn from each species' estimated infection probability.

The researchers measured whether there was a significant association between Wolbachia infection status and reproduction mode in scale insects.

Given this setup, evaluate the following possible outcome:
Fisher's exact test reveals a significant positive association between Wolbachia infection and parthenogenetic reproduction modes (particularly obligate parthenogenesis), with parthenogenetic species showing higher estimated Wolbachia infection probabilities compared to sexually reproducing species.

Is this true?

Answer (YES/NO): NO